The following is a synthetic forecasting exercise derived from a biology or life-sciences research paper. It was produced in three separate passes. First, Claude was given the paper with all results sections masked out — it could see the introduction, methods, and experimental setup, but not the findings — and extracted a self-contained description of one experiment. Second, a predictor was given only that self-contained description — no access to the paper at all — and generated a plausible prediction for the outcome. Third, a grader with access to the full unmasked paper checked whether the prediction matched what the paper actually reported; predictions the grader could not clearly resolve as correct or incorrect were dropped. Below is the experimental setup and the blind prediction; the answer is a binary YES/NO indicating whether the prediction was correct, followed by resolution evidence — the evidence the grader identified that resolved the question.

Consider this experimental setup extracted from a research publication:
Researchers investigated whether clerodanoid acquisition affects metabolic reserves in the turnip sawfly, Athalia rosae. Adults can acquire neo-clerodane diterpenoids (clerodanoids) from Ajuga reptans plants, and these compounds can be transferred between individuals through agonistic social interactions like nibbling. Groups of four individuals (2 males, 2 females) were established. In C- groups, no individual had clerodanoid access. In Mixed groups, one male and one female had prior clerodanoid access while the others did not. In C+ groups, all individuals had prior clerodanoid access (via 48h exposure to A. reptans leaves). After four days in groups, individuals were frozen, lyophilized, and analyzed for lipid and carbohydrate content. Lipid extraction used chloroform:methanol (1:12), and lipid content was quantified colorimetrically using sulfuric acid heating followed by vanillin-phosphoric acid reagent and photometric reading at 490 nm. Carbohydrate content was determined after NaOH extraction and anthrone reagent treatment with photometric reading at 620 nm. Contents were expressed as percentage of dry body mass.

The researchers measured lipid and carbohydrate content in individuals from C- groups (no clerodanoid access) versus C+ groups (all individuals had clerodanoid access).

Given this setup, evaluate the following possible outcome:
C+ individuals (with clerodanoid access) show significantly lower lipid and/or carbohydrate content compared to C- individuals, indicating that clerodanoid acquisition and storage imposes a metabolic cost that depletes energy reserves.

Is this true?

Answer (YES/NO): NO